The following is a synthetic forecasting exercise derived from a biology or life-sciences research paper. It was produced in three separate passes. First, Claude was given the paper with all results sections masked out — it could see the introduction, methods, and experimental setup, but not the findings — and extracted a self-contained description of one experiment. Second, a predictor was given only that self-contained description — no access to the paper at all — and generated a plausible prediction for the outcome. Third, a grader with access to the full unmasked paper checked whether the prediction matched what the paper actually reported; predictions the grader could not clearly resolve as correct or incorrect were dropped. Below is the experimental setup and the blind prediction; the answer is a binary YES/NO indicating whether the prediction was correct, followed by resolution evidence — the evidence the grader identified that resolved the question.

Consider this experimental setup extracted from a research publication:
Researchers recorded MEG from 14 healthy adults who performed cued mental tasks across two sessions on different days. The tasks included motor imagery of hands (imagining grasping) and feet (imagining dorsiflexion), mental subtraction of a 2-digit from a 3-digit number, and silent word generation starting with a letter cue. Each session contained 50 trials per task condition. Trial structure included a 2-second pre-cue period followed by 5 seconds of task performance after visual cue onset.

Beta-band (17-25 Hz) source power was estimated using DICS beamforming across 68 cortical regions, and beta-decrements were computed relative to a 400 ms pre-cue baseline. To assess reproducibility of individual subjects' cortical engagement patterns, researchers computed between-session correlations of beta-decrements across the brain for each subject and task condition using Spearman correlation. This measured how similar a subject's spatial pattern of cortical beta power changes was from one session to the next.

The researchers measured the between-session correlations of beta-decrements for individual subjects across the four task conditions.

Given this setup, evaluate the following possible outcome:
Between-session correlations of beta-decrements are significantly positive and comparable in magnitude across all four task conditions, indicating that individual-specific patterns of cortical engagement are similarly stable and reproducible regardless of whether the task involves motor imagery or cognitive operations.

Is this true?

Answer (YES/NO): NO